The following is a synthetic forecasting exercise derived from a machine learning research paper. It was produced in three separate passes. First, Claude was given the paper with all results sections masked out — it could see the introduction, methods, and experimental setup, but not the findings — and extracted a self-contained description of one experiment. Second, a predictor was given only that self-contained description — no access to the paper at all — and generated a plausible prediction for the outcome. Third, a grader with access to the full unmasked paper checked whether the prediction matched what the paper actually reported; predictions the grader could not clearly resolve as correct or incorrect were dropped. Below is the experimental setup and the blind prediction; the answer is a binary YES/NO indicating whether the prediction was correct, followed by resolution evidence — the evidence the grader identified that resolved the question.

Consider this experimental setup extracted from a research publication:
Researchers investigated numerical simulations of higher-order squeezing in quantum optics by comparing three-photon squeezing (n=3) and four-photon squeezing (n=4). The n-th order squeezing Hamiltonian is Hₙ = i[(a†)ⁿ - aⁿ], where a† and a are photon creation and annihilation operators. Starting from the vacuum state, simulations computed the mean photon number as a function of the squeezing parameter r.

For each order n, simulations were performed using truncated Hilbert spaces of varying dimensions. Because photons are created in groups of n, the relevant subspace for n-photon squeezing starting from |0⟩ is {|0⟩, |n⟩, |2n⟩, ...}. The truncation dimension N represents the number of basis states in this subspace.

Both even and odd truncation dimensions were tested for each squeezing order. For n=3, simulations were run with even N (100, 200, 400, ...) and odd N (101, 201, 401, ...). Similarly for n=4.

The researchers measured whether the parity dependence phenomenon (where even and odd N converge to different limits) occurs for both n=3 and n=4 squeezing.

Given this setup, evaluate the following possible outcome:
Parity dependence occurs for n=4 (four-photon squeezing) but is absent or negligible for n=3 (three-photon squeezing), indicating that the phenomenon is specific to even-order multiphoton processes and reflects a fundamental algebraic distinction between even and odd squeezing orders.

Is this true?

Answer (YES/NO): NO